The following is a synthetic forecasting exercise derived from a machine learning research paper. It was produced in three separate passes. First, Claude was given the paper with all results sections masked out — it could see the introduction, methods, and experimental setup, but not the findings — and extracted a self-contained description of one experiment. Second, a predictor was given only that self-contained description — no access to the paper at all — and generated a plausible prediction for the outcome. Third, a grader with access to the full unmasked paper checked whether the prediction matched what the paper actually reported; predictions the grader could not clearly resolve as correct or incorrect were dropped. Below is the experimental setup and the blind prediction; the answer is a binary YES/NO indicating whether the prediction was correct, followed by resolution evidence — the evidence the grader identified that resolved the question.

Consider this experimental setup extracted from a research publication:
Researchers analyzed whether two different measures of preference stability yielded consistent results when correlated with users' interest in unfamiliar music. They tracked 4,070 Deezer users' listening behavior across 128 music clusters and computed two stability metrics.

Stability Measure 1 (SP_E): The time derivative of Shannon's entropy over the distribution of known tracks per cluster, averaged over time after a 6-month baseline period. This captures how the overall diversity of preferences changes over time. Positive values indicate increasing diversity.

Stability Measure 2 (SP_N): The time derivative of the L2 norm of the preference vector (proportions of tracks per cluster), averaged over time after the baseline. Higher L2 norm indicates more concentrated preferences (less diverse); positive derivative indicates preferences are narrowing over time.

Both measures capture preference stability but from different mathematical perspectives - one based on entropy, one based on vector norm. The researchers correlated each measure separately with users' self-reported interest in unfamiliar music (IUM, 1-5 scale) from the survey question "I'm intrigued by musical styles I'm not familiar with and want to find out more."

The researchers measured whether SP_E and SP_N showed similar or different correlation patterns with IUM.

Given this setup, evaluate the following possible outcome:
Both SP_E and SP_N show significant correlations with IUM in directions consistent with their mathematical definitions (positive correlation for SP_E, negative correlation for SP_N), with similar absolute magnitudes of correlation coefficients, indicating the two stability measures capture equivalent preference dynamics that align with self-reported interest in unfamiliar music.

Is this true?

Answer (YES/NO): NO